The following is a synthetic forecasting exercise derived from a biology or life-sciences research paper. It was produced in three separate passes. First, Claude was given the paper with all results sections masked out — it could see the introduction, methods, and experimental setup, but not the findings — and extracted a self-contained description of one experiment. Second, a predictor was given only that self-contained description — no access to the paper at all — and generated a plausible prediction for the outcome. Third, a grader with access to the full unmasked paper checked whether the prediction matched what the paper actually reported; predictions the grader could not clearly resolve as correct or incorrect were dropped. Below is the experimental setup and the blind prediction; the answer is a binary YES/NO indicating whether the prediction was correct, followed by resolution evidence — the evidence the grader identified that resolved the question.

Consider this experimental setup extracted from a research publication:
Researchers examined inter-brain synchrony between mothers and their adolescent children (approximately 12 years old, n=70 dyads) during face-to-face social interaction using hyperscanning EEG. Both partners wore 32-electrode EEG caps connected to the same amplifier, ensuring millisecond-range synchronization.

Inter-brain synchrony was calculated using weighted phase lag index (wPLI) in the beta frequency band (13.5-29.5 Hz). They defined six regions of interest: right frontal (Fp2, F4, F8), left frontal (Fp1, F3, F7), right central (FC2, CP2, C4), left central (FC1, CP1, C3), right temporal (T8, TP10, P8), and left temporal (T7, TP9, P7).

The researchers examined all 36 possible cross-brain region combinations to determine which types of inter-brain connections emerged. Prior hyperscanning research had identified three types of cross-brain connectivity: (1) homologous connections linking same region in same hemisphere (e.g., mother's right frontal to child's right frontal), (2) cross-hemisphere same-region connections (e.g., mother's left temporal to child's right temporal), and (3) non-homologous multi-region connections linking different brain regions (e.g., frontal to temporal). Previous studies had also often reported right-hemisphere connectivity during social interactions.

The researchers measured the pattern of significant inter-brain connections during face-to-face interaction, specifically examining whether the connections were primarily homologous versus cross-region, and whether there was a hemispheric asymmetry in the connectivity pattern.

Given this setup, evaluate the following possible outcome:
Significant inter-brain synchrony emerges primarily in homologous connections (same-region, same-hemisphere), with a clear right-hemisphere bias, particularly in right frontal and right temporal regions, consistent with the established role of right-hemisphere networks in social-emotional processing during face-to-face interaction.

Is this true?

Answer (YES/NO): NO